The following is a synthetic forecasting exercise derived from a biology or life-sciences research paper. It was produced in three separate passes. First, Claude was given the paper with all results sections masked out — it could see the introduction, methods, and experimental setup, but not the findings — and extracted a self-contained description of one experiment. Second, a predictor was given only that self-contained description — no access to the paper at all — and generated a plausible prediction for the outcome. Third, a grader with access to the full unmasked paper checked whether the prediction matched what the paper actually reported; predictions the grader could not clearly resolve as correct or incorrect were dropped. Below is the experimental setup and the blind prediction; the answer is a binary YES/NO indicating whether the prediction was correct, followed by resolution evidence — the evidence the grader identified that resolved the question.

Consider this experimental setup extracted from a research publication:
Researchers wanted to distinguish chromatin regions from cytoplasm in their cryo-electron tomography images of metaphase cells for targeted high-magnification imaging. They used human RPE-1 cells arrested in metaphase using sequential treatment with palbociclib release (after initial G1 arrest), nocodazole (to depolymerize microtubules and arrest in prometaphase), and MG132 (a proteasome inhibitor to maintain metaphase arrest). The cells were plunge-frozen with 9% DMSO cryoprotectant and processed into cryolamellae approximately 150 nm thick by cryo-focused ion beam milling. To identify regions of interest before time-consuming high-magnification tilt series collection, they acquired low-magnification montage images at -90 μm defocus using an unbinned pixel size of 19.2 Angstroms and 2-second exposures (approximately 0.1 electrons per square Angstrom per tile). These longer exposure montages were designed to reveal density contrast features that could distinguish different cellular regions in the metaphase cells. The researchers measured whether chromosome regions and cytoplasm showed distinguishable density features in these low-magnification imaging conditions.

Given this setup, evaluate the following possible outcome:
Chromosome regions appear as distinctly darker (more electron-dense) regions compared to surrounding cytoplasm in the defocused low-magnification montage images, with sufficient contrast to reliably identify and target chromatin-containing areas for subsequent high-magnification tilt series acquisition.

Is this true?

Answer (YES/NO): NO